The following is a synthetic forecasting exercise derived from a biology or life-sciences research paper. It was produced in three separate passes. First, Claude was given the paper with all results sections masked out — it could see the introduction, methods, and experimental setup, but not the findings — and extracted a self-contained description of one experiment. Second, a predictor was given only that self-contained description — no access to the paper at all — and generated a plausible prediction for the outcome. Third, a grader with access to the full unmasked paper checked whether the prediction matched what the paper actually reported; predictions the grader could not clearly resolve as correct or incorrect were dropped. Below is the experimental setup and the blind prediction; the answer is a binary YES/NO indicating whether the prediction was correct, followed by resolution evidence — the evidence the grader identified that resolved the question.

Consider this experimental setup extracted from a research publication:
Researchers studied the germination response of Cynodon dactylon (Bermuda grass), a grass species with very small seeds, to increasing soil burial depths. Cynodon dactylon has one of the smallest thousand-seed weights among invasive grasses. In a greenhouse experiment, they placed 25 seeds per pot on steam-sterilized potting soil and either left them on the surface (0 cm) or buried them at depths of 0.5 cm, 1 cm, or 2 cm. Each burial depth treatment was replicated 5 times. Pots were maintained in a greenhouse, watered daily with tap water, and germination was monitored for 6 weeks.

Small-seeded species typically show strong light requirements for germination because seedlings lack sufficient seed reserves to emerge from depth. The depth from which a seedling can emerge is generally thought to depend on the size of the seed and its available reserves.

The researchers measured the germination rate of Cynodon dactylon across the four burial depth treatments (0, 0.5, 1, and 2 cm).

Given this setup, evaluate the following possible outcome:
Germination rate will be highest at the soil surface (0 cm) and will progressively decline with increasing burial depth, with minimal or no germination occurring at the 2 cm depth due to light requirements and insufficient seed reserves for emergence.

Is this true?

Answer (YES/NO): NO